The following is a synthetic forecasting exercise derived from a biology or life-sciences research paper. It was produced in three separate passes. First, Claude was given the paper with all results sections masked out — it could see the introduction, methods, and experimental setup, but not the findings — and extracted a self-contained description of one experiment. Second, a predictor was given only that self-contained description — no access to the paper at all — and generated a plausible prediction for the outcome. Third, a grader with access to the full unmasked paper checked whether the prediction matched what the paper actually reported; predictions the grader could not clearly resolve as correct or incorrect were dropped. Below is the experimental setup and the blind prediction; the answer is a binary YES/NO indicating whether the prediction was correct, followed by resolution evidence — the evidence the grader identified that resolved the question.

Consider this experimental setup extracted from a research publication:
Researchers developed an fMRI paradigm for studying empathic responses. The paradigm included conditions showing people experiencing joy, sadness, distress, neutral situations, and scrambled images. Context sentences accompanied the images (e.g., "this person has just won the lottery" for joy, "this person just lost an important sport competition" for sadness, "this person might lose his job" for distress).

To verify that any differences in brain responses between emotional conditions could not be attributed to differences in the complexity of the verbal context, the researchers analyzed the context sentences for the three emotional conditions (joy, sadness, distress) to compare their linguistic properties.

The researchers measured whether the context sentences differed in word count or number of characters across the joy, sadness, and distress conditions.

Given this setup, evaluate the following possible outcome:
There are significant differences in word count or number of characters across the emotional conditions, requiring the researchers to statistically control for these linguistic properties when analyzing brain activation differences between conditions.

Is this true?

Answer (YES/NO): NO